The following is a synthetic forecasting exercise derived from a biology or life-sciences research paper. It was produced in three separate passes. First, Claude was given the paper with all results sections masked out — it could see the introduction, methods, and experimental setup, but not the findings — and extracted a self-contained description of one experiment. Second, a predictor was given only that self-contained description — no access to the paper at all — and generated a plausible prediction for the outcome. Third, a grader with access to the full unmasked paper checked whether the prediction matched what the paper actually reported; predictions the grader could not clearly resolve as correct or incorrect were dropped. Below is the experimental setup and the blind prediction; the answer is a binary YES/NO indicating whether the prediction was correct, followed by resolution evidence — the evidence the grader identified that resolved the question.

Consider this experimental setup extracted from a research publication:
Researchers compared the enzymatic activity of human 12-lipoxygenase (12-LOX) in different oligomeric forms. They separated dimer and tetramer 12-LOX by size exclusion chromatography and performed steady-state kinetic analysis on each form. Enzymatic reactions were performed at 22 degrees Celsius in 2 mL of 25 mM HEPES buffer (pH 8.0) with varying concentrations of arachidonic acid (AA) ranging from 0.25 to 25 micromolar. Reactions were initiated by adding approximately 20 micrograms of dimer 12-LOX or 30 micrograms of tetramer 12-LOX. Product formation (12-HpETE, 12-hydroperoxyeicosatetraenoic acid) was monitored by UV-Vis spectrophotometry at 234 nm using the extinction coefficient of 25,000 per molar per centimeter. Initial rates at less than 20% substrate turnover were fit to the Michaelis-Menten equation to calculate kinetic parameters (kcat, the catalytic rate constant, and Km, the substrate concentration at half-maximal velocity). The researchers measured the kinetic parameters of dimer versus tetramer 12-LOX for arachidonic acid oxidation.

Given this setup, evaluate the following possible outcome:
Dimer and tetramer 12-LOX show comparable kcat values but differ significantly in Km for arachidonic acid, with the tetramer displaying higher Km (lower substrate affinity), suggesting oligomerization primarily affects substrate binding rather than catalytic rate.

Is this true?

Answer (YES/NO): NO